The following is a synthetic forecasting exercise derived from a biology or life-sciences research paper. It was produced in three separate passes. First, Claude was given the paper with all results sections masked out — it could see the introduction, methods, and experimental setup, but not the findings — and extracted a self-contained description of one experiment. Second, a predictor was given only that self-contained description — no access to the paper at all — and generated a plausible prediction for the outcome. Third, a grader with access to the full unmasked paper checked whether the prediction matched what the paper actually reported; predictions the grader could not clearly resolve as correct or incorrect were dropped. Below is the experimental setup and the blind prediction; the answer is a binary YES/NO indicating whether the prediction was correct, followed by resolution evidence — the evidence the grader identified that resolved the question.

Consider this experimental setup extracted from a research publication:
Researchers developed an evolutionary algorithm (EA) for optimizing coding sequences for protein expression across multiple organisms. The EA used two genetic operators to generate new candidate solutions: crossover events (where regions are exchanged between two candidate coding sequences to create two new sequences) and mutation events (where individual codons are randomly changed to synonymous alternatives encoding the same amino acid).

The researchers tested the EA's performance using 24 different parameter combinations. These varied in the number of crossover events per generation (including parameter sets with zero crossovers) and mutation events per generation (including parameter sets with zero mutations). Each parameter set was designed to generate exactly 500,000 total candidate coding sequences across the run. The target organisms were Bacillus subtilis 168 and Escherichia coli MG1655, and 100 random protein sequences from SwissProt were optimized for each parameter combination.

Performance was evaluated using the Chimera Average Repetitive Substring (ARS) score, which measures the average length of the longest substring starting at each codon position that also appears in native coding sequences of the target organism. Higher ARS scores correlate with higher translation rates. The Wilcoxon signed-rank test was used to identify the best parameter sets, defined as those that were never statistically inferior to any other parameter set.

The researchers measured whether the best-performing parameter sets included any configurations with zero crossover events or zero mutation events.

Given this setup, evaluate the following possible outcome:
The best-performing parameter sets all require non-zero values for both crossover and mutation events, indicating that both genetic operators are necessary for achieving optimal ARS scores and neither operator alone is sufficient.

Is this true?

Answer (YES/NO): YES